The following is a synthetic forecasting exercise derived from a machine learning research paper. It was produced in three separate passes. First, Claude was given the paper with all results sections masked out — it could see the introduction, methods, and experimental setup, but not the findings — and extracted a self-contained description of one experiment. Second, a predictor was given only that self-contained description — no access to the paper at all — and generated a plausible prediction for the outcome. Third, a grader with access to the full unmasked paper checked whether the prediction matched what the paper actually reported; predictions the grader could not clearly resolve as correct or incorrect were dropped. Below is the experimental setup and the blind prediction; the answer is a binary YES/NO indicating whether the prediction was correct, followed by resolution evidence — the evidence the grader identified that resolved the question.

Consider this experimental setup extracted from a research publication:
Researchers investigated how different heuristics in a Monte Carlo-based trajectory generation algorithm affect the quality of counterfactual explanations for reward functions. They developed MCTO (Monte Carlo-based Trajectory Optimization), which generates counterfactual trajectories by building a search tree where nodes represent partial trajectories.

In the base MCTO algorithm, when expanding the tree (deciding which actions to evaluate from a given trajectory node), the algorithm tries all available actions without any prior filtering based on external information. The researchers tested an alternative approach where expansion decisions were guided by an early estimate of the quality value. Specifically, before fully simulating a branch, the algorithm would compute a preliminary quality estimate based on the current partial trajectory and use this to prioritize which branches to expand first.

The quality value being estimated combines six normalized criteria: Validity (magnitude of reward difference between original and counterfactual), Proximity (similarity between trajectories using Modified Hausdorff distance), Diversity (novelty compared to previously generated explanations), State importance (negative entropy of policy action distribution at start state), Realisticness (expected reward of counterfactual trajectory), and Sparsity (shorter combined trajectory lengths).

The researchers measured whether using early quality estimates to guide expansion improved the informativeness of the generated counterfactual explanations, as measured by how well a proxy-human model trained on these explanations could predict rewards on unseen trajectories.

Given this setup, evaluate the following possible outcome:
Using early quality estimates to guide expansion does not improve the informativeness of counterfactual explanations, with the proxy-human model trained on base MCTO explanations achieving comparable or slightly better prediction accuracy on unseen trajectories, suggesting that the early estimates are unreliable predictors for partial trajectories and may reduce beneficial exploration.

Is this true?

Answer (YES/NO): YES